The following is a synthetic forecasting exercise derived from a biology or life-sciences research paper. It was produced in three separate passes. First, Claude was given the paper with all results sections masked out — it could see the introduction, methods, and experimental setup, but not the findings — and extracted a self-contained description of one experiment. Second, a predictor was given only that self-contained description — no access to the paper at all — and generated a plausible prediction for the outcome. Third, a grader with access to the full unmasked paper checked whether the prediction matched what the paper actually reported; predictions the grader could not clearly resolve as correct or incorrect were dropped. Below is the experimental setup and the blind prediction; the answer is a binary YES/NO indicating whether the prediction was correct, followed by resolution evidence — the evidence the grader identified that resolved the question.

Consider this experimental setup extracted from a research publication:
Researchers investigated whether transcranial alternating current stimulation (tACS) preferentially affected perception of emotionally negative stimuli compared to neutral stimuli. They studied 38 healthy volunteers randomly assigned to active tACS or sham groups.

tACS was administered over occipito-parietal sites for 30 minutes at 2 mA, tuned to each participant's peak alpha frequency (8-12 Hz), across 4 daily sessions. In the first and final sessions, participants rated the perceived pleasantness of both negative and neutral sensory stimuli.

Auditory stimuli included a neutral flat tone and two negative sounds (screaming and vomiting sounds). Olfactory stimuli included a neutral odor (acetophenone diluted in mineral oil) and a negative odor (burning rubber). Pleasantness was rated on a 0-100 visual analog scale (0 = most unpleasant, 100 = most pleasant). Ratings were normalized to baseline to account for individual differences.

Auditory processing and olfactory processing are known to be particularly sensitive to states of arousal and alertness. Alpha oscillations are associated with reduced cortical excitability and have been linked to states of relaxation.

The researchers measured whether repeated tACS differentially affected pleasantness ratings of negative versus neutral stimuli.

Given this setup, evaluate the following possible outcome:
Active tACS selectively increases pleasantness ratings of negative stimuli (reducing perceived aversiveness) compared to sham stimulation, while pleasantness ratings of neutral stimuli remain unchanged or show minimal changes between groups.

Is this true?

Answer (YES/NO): NO